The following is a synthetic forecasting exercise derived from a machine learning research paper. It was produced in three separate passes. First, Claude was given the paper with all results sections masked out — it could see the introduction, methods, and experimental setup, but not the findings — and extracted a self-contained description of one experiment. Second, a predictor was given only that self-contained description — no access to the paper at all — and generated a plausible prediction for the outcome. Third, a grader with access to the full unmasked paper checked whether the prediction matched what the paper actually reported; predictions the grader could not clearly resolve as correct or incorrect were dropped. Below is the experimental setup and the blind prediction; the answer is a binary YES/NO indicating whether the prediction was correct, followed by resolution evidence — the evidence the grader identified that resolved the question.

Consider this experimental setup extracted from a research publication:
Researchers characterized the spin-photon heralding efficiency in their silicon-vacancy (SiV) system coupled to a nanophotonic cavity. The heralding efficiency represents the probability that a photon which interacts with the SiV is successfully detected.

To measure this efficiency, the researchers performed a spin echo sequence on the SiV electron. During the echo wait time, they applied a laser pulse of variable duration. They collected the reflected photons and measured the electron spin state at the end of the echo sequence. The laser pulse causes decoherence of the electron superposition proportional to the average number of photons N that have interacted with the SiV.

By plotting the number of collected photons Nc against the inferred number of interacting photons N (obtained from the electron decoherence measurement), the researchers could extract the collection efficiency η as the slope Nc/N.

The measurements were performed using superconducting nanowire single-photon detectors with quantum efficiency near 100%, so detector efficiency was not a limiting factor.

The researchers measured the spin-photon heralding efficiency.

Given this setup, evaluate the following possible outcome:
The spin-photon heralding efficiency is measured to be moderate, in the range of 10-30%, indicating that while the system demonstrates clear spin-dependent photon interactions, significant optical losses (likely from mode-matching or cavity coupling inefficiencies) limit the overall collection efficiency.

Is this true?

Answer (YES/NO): YES